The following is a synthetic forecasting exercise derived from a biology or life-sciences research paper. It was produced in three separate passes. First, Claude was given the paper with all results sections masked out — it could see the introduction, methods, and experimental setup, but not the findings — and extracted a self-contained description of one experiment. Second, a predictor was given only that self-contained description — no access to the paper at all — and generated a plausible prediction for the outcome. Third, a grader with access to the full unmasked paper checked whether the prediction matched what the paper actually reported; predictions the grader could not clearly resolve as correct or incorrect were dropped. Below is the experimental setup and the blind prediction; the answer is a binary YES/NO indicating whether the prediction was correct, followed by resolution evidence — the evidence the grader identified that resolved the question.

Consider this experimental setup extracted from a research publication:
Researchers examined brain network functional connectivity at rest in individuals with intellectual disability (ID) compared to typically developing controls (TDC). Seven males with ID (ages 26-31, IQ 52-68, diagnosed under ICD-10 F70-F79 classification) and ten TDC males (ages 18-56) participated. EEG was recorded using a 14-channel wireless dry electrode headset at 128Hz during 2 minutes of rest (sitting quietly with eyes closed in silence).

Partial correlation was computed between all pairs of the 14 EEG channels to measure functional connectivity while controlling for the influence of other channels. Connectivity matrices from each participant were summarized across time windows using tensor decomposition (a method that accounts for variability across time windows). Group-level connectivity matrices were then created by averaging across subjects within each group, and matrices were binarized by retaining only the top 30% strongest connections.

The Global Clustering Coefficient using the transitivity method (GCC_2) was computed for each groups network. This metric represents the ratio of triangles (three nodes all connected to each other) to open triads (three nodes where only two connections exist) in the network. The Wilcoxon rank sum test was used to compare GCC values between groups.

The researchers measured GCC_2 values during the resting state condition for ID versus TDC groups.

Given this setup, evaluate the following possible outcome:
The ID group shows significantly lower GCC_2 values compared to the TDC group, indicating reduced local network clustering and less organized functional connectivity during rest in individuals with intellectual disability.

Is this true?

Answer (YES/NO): YES